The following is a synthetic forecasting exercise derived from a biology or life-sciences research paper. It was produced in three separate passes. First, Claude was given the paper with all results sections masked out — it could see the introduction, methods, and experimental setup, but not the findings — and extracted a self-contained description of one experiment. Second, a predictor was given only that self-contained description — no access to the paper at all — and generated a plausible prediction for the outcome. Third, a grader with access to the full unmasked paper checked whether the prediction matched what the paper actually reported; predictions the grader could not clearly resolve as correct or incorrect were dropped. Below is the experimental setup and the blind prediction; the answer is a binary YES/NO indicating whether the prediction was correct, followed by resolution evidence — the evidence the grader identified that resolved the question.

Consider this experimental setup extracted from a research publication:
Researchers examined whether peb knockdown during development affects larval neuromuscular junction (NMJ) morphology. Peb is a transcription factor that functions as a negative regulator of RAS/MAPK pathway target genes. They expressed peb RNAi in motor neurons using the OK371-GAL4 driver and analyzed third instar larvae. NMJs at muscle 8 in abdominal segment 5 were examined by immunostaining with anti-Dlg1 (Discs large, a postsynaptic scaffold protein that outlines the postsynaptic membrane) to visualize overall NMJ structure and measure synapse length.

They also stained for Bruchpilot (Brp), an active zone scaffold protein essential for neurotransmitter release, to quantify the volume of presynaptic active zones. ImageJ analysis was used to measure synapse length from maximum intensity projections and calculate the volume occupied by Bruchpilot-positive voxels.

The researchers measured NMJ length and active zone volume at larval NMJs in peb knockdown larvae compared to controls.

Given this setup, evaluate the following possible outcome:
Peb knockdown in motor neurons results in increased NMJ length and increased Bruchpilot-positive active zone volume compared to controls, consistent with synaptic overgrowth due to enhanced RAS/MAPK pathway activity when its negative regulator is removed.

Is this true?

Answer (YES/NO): NO